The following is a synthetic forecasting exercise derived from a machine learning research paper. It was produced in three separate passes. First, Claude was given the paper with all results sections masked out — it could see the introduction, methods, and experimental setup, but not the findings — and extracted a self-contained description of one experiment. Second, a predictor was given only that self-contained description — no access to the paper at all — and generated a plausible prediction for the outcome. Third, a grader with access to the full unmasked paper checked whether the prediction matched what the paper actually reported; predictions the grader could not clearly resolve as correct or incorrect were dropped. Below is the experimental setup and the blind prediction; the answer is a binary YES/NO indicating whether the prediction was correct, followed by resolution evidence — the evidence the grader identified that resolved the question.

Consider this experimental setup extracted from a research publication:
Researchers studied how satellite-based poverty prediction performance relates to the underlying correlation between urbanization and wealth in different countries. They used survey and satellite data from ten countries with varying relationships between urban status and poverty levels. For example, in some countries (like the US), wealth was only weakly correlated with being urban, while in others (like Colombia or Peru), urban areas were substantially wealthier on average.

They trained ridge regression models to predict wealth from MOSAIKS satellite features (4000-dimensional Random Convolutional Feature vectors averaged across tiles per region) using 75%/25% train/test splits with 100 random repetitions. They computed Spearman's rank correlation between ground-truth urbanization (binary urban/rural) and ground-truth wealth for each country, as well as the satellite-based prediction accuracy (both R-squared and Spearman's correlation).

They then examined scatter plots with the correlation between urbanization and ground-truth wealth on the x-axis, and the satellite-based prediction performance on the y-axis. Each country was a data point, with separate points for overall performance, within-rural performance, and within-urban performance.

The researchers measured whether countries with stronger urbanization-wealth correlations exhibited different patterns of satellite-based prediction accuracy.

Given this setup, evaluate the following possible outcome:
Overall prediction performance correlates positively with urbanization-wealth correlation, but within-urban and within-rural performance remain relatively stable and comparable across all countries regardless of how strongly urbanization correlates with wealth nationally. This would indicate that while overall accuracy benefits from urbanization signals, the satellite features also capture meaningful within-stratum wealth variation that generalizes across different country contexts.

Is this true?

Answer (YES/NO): NO